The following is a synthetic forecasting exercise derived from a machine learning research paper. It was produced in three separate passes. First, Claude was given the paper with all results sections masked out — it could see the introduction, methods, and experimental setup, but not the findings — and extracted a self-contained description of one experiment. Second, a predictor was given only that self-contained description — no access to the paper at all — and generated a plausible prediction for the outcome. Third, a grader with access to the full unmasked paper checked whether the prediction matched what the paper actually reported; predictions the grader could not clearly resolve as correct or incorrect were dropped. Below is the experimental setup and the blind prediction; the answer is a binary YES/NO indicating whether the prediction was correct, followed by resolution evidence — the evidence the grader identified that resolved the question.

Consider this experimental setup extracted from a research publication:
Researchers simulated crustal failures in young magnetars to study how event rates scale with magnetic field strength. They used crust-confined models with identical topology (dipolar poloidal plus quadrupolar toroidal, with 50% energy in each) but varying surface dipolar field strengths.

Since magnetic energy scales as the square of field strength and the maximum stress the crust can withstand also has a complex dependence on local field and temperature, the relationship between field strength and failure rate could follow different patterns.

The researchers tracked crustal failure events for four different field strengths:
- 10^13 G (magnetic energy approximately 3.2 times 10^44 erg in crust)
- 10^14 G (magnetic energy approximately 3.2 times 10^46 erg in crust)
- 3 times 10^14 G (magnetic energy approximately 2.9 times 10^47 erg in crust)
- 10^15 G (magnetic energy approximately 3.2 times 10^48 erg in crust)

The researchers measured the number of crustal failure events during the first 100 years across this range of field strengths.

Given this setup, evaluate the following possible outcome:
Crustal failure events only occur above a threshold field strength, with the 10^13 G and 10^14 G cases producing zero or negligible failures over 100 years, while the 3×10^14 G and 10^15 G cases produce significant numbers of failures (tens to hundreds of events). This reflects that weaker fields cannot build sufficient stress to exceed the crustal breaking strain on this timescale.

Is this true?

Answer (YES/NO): NO